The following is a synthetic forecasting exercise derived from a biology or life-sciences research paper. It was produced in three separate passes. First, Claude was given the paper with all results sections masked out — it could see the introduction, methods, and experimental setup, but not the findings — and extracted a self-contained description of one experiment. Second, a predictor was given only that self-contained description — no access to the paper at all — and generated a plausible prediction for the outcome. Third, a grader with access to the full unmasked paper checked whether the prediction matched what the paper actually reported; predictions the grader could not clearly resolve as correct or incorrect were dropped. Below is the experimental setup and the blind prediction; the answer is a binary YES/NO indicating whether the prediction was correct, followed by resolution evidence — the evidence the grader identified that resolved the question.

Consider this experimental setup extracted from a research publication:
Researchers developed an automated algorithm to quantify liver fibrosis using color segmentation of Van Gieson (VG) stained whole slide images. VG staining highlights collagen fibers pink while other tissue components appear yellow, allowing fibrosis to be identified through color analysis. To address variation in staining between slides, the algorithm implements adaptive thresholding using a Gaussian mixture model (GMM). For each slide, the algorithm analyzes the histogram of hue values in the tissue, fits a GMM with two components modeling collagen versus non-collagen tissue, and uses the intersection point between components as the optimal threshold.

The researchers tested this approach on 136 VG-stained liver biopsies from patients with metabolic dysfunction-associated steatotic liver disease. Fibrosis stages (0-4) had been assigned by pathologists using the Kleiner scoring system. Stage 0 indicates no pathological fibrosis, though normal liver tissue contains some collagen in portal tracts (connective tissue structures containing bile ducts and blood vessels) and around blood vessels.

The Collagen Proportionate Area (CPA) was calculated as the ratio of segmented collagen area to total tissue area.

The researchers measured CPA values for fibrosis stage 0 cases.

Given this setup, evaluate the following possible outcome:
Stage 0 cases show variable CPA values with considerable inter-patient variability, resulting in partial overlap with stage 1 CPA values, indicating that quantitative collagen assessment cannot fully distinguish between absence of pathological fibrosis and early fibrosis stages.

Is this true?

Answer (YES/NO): YES